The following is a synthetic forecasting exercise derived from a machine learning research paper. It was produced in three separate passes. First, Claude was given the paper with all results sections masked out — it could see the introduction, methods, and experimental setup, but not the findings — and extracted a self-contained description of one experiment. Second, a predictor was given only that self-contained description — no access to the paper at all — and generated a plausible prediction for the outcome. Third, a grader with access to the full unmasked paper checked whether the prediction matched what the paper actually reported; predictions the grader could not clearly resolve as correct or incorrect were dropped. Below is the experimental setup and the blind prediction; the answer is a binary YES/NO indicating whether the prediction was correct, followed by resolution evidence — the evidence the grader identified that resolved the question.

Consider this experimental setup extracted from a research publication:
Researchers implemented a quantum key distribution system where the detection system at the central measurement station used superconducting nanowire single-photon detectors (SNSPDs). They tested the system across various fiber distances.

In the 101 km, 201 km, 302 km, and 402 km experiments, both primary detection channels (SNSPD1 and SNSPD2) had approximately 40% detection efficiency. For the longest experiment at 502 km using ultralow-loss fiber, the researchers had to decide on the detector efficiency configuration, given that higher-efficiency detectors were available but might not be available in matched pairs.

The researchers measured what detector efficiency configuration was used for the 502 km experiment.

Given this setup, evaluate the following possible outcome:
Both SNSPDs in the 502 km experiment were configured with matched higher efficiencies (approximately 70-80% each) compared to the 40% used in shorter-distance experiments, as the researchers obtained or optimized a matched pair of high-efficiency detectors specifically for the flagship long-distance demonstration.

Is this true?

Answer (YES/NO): NO